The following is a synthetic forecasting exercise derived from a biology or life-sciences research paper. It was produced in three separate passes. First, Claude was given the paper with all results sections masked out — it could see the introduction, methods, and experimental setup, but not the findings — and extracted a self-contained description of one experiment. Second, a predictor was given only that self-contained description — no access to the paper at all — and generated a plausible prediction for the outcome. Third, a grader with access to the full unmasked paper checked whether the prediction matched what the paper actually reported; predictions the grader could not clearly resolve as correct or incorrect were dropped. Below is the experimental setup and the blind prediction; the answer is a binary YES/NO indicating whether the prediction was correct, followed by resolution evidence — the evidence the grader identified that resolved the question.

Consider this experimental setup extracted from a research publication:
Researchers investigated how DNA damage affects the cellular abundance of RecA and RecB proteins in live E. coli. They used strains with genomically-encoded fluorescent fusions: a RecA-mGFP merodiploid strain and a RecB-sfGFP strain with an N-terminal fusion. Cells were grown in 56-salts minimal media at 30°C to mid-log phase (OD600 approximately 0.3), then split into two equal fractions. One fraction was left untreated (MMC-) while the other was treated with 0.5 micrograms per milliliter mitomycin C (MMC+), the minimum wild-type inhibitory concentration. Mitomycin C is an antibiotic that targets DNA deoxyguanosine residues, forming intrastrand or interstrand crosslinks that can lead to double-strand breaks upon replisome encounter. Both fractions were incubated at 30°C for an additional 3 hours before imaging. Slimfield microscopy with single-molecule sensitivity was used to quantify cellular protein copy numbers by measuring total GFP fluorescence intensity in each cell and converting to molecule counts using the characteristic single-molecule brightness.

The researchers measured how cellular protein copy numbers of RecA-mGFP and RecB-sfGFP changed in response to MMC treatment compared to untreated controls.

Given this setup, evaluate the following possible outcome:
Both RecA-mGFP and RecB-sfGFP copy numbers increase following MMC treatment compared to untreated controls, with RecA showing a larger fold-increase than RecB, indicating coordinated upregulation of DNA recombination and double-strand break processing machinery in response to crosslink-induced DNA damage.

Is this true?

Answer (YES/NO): NO